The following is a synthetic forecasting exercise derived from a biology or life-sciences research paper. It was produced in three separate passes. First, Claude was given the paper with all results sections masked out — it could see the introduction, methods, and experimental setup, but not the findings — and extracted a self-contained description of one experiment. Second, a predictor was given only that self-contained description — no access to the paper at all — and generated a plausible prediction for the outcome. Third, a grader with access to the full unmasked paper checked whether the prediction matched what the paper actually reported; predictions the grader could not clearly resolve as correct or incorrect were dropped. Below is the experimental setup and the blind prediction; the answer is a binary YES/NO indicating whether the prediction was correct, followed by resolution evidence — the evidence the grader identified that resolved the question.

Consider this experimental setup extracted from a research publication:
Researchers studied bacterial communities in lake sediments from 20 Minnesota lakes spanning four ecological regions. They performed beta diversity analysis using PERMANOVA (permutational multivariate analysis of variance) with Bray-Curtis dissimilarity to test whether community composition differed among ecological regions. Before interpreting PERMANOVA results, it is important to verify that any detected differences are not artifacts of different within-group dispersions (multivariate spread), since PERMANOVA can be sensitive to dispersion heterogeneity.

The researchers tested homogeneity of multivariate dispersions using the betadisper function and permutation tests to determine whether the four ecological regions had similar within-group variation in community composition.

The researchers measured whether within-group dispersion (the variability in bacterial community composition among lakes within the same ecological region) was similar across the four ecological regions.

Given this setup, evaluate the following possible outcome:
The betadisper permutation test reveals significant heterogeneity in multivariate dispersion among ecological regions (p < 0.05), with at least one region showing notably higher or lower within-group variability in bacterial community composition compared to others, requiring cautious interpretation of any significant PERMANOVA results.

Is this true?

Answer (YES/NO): NO